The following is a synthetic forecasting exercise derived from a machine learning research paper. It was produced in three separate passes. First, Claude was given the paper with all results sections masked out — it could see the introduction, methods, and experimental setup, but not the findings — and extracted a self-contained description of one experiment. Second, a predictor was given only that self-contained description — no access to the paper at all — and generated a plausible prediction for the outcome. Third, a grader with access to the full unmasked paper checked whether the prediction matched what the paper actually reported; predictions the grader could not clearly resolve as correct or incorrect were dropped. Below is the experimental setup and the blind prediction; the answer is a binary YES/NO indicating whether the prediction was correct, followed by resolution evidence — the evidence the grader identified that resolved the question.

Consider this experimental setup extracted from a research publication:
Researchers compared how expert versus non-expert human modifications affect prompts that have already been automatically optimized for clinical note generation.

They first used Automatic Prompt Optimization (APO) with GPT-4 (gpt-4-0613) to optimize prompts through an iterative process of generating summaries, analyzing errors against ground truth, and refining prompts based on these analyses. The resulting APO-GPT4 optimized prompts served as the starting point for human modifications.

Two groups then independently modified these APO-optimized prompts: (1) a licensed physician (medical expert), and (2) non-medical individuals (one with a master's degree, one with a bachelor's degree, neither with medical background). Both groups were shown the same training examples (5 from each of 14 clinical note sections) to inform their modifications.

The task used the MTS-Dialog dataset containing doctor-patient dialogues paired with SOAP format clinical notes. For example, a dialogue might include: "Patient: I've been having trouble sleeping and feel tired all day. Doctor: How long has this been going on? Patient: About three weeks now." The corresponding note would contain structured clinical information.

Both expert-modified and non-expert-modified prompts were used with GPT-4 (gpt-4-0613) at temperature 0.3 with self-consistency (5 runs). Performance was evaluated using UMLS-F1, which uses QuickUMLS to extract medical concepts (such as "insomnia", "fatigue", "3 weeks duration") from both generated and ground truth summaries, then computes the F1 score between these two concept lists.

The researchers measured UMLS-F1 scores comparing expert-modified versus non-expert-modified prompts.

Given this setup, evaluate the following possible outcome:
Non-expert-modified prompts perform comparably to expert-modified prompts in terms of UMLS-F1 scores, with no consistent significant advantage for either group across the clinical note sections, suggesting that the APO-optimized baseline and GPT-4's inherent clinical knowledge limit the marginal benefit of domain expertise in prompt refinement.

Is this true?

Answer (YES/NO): NO